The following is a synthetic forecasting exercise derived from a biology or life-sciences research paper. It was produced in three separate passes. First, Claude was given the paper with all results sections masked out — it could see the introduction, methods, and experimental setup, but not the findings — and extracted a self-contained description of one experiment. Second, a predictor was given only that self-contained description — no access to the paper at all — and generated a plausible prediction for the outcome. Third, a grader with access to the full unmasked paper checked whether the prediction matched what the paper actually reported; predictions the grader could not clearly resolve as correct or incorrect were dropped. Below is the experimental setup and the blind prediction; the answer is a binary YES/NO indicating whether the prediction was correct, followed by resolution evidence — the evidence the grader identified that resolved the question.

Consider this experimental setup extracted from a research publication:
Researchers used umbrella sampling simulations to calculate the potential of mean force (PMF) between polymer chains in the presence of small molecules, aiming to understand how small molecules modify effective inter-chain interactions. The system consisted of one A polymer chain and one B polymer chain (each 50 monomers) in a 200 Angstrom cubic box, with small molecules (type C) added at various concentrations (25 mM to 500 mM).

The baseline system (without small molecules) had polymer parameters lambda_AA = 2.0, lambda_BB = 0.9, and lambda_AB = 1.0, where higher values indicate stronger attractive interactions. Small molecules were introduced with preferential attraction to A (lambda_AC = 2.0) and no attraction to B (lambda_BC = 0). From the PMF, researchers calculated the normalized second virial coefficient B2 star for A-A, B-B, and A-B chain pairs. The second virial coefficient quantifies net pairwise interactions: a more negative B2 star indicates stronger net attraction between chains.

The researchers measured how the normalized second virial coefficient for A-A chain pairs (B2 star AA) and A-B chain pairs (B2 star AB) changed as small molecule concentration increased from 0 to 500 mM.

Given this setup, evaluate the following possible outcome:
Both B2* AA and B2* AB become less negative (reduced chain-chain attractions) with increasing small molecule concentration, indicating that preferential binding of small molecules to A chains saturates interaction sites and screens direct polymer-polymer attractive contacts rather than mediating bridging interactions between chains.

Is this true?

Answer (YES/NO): NO